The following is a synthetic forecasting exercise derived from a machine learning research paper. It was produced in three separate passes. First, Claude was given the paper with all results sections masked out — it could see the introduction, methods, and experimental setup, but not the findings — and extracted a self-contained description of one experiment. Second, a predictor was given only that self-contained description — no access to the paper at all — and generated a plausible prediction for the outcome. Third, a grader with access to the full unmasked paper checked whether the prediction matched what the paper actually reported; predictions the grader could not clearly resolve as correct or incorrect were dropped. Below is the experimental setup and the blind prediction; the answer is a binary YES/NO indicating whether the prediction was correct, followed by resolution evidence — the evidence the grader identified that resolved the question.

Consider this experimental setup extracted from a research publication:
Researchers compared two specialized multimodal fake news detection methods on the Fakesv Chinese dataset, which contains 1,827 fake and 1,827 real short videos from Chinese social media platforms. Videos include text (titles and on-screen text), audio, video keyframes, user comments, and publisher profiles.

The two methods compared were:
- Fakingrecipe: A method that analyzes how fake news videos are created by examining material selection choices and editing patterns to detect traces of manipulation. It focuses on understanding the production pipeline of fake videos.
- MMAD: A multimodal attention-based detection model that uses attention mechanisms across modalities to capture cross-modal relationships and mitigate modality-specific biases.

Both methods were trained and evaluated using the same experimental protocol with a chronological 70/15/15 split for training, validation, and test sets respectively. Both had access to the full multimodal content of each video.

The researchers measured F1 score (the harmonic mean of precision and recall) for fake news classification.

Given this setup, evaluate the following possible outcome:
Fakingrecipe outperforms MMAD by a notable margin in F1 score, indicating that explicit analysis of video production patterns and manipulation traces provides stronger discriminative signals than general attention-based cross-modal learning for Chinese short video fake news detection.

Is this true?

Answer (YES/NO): YES